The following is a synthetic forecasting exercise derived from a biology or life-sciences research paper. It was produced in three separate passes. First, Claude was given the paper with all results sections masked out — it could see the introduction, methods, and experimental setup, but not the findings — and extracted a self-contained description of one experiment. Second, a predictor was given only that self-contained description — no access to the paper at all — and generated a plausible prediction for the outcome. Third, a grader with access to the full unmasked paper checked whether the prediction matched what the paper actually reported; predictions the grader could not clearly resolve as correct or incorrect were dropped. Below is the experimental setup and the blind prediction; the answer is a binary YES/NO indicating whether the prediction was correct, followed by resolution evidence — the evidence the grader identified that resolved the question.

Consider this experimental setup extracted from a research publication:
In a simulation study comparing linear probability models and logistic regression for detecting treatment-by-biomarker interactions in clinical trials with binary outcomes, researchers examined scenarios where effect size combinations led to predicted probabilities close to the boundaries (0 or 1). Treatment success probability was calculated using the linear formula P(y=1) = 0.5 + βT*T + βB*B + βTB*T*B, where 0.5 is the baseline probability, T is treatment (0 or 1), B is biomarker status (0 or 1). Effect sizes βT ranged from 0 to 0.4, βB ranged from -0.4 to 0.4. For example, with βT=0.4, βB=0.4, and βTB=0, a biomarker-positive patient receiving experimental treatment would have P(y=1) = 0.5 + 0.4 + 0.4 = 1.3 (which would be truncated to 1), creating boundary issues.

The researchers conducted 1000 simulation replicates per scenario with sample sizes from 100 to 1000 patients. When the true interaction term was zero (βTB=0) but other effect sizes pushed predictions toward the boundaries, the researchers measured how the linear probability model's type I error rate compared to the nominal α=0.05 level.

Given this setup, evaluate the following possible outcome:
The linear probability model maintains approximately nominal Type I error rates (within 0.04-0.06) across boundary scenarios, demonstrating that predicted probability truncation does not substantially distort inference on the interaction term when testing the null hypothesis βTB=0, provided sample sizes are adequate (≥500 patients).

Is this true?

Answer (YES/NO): NO